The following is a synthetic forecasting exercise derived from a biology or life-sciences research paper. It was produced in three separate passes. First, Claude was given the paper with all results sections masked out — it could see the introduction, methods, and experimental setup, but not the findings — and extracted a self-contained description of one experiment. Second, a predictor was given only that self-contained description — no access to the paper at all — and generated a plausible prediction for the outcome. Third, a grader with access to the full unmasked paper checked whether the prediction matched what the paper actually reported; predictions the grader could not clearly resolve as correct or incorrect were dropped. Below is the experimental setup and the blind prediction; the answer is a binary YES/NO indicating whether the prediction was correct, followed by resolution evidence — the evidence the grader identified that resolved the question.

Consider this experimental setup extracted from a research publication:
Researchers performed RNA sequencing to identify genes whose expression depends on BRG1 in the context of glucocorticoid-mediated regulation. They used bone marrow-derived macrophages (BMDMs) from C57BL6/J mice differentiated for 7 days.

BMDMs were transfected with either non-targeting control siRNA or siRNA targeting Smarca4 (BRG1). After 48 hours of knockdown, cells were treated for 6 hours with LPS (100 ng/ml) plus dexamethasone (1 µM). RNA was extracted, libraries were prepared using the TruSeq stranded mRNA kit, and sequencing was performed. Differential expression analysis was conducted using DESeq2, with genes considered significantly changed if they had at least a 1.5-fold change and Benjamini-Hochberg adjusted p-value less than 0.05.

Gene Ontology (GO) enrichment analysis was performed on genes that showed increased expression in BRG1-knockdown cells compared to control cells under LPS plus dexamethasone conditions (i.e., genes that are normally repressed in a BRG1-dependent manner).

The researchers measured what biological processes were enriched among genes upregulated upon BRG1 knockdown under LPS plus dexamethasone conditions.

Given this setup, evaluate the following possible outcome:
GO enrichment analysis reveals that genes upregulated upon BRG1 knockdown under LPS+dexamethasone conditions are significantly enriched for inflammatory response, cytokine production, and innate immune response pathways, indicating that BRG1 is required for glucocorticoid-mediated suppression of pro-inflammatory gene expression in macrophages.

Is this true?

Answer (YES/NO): YES